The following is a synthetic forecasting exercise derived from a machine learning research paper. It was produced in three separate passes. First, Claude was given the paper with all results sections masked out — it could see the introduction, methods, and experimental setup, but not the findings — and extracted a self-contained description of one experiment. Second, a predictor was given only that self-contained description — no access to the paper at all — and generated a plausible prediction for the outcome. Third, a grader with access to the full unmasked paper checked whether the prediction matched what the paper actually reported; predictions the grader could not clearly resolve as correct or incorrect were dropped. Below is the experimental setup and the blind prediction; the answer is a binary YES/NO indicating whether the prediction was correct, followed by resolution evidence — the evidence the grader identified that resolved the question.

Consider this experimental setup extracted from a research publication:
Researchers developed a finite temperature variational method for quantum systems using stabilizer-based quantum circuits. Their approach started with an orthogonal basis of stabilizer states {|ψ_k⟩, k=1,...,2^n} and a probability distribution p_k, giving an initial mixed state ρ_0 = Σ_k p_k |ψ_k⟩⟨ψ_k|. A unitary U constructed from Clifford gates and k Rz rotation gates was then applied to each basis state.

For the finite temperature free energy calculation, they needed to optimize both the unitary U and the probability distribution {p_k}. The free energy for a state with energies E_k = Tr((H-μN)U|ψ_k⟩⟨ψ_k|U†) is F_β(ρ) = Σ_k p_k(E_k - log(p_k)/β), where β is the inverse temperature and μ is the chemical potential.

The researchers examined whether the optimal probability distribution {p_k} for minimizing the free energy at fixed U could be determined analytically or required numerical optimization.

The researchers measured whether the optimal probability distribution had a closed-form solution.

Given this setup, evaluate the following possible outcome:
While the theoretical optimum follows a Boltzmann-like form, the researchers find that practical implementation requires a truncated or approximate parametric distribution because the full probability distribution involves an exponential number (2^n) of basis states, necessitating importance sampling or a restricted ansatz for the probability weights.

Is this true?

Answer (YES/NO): NO